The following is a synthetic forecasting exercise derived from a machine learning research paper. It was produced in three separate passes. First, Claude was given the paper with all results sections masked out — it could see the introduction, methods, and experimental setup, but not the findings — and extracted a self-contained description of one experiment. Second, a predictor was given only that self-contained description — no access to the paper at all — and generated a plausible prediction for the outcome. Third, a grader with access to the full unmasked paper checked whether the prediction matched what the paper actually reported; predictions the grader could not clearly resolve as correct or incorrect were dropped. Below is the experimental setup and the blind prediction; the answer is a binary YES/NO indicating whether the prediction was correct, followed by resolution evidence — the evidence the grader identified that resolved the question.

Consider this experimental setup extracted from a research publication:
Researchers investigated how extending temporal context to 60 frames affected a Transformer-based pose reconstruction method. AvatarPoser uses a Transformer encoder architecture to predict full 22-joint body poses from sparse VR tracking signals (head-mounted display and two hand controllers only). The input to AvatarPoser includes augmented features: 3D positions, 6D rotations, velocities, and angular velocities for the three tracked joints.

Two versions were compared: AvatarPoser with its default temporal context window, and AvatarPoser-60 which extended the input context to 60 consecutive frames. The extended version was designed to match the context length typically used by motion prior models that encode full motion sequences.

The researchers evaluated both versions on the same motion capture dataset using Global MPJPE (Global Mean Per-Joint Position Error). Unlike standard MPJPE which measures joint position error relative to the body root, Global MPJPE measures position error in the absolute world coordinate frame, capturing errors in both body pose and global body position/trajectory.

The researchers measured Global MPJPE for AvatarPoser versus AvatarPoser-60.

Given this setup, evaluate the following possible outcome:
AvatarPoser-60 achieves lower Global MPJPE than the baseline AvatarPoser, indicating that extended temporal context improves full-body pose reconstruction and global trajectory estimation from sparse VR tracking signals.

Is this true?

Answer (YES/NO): NO